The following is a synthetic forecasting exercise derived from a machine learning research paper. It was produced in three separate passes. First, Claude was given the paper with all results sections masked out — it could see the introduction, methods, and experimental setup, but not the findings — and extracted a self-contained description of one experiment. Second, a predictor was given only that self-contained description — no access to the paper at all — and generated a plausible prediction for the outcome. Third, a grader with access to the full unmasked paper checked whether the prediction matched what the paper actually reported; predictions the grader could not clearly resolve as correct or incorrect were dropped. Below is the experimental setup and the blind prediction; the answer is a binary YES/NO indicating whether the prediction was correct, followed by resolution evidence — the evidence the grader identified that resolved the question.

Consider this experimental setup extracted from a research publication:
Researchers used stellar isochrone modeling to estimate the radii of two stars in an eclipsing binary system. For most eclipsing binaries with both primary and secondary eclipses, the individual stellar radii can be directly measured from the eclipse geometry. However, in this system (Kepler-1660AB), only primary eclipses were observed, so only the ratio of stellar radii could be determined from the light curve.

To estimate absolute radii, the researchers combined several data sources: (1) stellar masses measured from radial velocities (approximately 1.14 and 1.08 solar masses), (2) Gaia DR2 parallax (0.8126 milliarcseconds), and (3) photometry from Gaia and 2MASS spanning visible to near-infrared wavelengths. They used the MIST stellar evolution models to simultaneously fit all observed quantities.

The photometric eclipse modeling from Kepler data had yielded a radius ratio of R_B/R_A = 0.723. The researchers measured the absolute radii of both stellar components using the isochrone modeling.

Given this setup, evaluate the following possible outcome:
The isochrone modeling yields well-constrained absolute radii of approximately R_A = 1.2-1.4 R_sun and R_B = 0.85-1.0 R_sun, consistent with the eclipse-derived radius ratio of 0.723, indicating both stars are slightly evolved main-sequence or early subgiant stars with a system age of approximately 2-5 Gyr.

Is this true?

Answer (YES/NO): NO